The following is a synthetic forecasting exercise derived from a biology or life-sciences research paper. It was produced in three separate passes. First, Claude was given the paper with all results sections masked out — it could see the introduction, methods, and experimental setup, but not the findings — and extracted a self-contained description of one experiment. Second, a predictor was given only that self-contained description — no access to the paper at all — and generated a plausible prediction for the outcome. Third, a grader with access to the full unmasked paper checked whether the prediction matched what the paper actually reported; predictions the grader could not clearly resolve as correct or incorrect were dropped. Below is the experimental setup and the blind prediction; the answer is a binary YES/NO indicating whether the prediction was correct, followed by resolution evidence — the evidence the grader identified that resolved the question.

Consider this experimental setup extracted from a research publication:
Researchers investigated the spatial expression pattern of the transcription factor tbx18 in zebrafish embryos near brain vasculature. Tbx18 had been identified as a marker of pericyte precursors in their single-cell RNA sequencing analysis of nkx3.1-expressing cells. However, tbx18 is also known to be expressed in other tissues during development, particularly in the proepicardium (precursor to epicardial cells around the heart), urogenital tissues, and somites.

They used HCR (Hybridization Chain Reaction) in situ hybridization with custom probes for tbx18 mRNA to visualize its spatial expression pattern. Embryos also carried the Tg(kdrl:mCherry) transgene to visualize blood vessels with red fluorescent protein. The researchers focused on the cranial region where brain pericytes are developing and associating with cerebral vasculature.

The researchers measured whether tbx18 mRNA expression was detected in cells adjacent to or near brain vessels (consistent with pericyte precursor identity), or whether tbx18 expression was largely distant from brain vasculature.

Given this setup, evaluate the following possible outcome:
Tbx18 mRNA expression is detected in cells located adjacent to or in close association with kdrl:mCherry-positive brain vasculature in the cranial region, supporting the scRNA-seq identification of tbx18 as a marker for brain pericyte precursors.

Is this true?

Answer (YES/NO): YES